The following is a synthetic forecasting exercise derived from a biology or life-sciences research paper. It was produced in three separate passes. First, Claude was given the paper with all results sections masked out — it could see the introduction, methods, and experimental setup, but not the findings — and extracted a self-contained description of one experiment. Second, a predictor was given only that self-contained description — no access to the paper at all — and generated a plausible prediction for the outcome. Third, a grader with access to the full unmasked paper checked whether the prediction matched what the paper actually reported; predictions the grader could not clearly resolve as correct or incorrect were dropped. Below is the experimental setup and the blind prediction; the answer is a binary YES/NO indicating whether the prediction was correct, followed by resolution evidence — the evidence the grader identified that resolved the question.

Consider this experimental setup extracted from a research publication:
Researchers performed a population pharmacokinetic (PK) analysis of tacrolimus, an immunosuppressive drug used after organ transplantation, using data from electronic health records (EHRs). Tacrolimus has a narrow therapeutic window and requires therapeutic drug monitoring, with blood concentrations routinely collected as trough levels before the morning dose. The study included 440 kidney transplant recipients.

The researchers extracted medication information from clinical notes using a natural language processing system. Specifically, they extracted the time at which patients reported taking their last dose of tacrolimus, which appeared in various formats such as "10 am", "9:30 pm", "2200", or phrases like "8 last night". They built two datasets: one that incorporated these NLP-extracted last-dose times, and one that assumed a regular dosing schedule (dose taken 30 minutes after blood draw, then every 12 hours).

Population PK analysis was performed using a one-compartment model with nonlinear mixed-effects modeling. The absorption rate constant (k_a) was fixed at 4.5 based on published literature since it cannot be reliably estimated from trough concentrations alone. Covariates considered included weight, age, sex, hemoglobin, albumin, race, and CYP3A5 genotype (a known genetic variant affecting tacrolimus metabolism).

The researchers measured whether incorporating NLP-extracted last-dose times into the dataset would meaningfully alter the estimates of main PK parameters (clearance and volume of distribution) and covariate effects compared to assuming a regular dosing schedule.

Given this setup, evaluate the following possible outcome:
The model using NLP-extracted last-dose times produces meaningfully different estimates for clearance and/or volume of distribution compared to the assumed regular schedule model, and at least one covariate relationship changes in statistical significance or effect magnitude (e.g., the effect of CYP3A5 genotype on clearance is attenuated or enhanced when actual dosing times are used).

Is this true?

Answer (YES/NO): NO